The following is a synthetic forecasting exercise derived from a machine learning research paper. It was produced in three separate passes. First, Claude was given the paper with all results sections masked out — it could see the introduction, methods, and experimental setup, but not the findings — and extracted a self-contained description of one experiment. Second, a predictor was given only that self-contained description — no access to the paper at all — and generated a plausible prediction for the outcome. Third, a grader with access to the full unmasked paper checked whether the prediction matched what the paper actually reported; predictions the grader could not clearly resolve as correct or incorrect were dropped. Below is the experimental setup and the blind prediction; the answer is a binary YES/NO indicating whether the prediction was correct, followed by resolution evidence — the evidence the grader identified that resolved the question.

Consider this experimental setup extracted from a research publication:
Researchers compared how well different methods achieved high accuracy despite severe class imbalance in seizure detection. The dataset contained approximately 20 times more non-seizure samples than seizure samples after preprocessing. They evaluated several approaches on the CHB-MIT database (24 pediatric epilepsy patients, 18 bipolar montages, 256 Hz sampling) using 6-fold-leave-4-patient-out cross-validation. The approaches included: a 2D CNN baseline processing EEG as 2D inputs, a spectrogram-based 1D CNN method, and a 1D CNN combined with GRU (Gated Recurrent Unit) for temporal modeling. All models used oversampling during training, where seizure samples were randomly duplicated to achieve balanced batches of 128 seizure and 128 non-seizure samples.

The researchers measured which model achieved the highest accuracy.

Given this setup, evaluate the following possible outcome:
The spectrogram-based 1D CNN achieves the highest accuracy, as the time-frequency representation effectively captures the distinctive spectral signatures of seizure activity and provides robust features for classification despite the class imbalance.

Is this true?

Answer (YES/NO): NO